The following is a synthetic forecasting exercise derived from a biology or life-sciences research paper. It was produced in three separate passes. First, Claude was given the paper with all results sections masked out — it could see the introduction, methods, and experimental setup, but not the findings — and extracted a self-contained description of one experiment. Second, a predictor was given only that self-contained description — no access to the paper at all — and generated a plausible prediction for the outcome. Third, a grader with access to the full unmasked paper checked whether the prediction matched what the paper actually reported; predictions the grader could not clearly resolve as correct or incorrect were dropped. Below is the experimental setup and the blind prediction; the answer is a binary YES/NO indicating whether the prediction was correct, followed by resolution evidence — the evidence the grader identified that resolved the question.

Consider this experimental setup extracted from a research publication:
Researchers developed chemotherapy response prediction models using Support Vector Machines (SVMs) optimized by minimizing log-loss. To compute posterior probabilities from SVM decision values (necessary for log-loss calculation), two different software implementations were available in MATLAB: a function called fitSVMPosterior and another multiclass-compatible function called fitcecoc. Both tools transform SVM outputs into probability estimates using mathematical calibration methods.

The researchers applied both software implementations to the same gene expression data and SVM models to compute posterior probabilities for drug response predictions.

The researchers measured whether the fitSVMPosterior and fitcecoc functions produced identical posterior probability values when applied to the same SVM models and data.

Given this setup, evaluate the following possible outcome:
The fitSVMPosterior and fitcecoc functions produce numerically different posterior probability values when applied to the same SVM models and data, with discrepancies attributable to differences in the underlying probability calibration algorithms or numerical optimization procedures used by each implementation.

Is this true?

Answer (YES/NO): YES